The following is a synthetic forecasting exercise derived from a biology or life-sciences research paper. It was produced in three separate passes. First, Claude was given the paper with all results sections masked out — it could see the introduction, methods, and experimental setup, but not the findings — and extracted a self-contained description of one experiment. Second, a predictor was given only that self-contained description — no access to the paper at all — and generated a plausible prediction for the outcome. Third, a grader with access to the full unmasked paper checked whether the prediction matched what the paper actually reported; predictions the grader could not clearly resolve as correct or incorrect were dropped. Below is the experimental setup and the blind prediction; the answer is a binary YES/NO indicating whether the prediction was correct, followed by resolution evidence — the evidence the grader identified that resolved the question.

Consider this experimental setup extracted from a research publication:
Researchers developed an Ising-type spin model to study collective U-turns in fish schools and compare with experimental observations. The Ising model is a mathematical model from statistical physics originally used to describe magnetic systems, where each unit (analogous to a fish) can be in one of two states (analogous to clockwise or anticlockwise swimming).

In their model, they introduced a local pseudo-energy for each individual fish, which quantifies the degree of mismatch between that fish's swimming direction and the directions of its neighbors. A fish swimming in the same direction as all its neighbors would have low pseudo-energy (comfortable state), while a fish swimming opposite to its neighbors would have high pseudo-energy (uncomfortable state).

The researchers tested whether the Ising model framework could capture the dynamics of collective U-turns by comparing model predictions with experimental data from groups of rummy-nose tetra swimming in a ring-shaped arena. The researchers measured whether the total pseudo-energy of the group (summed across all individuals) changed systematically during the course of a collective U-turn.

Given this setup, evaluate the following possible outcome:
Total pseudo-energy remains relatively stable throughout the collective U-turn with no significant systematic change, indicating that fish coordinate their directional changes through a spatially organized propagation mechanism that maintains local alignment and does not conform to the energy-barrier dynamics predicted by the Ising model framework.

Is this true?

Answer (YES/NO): NO